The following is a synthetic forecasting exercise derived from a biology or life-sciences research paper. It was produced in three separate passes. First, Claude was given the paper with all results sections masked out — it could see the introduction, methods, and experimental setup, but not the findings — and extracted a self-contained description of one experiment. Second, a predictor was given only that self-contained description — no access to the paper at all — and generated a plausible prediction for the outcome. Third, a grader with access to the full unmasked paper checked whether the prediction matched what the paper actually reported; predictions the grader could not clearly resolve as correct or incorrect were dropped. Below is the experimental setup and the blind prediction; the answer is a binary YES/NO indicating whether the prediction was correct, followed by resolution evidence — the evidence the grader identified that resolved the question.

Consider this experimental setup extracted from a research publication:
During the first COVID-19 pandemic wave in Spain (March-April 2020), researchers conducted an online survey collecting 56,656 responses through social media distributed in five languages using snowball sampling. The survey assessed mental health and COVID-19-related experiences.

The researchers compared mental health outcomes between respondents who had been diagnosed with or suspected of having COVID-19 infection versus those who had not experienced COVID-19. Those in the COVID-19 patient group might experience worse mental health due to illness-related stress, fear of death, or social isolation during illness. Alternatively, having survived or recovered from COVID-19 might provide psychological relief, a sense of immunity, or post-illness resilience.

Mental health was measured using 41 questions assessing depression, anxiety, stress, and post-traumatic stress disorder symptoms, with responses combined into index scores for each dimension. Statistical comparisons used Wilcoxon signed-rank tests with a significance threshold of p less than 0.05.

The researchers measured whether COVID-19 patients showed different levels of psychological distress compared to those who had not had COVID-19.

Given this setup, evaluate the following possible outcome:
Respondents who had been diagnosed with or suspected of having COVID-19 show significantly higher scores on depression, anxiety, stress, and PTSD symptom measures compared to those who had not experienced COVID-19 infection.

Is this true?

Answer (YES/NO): YES